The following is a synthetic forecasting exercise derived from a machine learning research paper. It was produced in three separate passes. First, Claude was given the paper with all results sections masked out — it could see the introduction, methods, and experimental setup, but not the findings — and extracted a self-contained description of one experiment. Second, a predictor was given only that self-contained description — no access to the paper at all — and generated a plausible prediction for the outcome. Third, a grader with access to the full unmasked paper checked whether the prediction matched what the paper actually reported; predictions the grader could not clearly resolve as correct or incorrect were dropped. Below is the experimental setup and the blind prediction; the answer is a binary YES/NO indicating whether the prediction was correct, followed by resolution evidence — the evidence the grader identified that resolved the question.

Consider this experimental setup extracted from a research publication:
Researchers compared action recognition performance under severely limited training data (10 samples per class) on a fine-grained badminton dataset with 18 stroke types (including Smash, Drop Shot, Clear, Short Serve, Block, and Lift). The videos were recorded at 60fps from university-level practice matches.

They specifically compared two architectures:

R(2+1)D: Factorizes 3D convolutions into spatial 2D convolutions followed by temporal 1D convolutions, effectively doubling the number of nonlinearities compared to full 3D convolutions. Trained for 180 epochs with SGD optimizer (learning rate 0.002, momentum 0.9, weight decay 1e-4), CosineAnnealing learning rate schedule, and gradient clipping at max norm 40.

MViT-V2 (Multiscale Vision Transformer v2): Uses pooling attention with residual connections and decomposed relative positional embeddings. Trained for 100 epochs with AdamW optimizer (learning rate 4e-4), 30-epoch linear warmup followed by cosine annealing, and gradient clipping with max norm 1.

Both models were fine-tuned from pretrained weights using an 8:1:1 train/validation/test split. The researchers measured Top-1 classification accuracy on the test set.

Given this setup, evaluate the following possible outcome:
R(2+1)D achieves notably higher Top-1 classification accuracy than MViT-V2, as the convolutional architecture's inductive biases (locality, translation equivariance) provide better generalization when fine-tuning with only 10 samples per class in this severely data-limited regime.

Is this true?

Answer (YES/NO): NO